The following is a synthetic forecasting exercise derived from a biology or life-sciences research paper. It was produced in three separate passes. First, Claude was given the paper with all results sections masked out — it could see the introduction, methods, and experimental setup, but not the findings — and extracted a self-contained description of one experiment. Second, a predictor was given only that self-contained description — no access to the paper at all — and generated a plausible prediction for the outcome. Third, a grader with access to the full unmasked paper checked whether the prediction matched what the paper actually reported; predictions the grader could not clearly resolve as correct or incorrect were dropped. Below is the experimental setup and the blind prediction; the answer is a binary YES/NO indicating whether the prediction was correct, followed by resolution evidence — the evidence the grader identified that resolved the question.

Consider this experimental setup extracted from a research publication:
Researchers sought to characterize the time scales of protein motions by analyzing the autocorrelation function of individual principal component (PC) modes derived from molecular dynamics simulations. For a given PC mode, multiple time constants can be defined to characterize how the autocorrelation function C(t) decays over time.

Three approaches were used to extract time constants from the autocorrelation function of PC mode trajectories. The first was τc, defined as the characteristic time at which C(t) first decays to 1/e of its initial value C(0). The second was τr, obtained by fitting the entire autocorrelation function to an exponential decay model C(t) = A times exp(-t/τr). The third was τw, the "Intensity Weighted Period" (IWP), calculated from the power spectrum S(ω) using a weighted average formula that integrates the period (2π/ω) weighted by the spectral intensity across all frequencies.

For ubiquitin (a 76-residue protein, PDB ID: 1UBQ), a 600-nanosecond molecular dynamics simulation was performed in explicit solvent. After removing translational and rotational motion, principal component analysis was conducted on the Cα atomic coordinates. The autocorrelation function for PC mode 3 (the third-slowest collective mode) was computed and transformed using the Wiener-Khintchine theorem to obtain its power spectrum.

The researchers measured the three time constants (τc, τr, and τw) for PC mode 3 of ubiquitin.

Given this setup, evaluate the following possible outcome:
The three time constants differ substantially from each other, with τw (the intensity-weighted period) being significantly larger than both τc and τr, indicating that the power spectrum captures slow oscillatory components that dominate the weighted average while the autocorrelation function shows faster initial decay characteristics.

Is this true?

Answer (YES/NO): YES